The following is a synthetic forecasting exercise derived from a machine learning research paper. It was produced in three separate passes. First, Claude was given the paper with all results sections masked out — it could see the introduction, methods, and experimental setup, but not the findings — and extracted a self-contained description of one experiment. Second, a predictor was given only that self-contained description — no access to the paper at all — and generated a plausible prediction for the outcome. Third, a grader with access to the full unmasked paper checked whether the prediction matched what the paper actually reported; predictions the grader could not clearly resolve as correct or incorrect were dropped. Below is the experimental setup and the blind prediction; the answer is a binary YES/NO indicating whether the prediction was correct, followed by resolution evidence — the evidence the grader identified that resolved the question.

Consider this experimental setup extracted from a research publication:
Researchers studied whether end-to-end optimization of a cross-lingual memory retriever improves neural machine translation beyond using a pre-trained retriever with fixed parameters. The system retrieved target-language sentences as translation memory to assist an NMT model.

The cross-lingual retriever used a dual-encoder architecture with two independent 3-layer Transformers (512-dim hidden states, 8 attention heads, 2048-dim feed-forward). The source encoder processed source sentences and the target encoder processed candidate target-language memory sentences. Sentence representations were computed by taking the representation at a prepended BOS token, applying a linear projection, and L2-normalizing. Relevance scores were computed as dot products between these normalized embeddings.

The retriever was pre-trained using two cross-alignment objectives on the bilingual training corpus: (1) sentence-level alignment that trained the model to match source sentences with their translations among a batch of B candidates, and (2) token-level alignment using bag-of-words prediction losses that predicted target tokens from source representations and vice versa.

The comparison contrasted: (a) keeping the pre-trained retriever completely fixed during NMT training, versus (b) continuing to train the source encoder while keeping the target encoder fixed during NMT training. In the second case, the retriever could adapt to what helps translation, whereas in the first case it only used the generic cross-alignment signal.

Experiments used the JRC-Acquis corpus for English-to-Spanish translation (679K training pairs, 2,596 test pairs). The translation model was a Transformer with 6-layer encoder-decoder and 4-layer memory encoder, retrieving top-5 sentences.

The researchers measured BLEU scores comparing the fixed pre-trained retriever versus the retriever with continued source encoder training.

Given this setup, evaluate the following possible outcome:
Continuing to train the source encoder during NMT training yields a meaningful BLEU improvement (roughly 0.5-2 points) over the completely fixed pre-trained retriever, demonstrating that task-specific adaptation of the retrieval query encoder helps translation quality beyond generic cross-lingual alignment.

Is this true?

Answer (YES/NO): YES